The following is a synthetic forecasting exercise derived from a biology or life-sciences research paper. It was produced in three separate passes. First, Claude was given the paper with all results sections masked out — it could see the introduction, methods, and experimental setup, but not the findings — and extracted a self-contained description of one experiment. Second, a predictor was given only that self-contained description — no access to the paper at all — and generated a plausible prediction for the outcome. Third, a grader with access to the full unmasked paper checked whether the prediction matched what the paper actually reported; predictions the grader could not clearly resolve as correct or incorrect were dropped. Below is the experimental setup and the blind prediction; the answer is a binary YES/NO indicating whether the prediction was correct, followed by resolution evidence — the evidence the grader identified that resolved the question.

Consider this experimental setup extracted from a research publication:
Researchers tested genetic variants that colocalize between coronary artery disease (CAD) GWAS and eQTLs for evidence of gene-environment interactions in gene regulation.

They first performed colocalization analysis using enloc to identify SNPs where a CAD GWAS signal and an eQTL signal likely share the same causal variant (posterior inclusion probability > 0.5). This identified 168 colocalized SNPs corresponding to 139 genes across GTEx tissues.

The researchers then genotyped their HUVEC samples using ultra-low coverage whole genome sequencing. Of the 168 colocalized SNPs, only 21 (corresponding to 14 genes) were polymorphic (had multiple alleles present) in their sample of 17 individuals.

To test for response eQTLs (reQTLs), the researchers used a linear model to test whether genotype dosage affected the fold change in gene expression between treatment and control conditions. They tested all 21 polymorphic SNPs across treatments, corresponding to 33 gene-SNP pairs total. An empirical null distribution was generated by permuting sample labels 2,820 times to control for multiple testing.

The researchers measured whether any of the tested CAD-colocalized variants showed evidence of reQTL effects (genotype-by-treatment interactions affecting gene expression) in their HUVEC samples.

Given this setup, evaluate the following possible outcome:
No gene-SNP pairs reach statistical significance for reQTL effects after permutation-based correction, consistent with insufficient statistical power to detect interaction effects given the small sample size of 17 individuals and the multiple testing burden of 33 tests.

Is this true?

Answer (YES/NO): NO